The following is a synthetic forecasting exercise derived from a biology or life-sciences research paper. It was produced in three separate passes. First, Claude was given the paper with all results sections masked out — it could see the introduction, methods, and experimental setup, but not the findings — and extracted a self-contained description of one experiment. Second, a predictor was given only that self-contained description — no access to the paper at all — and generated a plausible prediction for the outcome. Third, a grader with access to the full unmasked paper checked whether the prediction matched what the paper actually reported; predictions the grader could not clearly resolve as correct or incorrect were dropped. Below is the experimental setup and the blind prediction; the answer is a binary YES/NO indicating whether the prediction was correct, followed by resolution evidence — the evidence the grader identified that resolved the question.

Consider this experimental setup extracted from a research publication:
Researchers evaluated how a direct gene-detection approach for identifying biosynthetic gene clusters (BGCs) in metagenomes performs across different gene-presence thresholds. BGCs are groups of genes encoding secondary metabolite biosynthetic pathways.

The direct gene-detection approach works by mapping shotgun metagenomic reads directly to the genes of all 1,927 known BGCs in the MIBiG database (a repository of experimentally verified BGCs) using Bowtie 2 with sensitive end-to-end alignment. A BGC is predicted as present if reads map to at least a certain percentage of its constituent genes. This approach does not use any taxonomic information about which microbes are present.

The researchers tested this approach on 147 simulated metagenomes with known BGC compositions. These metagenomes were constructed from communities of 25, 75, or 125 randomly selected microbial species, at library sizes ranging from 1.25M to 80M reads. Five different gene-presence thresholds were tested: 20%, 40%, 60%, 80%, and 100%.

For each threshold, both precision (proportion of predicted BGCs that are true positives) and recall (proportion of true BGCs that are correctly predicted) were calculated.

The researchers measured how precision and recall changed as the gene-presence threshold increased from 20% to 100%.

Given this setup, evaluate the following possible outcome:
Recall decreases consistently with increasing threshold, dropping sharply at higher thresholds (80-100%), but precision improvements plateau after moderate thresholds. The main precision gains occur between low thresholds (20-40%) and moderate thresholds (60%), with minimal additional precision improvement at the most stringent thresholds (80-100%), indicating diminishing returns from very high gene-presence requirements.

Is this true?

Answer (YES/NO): NO